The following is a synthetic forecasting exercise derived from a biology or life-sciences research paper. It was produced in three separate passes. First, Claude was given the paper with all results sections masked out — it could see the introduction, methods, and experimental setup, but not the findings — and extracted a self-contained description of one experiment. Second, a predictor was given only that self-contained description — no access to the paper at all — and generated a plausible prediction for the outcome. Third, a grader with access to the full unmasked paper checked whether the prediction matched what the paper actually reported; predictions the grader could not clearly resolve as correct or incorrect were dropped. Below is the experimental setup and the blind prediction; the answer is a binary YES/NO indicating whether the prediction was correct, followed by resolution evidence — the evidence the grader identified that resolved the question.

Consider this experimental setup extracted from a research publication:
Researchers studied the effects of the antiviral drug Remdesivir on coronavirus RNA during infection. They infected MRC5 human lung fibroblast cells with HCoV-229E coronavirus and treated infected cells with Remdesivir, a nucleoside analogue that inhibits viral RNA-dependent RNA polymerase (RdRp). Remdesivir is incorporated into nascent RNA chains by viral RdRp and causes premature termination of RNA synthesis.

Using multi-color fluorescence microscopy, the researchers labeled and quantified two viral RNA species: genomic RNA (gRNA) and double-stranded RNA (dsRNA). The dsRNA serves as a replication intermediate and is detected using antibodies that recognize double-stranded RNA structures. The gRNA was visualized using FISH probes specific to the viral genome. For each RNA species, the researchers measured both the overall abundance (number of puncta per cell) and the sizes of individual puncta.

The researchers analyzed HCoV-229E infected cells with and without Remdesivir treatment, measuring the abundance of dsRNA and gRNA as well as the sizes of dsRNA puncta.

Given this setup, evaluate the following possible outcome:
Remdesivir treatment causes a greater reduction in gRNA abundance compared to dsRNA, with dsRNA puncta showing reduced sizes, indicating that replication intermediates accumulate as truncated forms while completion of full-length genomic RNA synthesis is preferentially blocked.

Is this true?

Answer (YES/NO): NO